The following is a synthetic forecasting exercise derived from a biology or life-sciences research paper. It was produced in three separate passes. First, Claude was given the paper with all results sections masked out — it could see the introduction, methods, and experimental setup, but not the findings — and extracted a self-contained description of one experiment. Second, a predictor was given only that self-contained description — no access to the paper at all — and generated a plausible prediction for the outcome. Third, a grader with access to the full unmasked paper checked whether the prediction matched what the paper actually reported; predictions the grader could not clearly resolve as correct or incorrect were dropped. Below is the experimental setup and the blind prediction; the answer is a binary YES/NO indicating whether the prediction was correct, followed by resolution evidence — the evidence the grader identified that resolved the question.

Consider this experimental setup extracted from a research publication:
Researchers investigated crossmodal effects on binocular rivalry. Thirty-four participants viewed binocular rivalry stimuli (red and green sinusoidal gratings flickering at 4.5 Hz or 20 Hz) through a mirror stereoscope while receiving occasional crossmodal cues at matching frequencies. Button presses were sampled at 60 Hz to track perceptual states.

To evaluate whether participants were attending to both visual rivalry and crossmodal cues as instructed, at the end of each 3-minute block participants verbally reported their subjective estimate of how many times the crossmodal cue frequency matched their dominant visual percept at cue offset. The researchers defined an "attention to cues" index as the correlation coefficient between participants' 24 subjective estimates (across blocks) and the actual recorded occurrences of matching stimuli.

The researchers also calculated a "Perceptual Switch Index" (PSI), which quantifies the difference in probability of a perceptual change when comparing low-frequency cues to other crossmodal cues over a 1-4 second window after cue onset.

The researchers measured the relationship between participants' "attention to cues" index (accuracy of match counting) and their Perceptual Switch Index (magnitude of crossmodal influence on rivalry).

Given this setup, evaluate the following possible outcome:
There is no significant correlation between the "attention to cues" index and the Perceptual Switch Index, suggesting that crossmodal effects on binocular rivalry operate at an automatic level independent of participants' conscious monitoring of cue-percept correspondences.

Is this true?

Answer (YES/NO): NO